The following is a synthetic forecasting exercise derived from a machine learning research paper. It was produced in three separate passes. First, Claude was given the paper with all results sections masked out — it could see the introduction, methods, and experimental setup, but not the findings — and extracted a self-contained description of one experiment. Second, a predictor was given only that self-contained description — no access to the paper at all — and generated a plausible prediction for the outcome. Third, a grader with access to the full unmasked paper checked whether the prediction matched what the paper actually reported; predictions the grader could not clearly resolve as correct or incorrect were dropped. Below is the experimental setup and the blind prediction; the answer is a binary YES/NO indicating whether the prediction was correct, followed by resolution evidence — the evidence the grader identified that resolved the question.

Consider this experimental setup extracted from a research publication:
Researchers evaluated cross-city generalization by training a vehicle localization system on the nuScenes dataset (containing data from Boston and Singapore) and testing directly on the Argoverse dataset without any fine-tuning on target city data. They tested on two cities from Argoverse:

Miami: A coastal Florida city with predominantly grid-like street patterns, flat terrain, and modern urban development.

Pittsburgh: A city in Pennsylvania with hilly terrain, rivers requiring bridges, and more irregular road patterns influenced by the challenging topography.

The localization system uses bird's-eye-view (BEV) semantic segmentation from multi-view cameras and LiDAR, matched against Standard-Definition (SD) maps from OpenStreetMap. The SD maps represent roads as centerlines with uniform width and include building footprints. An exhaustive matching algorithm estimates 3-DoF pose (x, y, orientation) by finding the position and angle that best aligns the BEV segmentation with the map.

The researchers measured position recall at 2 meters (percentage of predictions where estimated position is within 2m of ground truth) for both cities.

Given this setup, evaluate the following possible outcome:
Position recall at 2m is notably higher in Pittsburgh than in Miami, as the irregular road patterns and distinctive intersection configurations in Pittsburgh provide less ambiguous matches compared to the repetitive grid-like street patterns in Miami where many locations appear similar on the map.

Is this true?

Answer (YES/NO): NO